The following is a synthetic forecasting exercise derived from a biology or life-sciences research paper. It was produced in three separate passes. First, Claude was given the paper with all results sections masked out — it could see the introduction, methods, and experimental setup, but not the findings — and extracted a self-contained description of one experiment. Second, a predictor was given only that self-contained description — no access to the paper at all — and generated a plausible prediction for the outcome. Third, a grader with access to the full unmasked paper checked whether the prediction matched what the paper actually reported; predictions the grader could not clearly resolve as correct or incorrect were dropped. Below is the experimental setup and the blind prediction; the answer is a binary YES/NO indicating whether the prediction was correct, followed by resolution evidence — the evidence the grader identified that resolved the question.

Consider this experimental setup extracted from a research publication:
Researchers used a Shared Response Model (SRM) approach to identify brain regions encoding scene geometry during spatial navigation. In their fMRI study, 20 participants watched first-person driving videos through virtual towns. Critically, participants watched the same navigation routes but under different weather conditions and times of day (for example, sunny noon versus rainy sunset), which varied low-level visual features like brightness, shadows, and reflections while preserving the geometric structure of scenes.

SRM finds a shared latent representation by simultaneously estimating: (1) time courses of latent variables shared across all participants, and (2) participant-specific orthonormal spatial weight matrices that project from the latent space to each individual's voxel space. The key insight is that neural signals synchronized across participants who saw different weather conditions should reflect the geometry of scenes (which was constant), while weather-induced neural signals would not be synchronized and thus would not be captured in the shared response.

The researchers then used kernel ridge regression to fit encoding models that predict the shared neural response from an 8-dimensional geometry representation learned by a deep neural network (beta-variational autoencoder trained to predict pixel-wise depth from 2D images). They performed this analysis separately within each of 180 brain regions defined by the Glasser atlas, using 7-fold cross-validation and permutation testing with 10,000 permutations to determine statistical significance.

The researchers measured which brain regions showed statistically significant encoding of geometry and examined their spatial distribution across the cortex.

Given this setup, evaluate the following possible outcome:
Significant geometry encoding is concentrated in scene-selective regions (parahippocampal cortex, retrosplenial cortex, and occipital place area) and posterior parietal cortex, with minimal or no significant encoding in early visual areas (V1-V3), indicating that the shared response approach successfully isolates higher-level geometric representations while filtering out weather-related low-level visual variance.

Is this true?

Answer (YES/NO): NO